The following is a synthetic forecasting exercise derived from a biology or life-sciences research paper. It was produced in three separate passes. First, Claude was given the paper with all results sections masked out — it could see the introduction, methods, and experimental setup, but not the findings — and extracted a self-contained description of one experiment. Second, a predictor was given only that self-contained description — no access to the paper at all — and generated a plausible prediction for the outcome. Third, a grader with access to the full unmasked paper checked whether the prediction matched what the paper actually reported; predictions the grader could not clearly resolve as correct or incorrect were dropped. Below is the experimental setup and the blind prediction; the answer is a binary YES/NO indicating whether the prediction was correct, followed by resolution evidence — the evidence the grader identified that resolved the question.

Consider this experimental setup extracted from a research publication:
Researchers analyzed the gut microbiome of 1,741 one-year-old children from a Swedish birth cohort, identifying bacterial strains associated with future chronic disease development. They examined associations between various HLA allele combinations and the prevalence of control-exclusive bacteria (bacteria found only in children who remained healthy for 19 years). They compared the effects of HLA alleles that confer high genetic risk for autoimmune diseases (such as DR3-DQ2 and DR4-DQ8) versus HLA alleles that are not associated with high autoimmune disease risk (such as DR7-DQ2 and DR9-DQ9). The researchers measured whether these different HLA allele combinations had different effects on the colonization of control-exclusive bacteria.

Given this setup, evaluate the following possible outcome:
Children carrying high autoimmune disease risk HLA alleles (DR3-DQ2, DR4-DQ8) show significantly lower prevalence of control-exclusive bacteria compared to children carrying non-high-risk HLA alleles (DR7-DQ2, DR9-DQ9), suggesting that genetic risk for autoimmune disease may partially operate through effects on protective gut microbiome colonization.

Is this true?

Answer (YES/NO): YES